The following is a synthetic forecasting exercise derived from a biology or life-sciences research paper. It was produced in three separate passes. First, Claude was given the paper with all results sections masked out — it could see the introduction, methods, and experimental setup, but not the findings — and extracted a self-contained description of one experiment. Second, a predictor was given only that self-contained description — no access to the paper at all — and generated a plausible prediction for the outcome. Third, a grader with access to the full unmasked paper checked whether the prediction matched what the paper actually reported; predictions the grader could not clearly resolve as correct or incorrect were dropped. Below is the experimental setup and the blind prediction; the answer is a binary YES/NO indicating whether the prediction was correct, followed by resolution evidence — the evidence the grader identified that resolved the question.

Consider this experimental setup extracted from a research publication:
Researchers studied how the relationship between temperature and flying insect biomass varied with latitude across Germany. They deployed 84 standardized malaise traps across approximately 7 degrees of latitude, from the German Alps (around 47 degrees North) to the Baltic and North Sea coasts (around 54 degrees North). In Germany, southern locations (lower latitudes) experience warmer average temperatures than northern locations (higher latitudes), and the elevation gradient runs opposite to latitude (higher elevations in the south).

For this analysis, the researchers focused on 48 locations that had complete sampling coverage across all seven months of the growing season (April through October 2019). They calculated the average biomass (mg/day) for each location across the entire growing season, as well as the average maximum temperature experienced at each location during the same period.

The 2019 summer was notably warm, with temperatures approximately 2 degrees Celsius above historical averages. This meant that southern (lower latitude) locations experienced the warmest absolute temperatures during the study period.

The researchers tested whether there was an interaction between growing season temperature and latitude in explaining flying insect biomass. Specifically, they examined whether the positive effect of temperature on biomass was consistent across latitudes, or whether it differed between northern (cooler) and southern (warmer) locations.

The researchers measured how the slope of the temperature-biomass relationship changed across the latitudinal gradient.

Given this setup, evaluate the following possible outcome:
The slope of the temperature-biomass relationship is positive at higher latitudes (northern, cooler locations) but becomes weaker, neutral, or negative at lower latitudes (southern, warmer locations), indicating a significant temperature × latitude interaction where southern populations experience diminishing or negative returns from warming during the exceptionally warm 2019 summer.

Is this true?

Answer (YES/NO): YES